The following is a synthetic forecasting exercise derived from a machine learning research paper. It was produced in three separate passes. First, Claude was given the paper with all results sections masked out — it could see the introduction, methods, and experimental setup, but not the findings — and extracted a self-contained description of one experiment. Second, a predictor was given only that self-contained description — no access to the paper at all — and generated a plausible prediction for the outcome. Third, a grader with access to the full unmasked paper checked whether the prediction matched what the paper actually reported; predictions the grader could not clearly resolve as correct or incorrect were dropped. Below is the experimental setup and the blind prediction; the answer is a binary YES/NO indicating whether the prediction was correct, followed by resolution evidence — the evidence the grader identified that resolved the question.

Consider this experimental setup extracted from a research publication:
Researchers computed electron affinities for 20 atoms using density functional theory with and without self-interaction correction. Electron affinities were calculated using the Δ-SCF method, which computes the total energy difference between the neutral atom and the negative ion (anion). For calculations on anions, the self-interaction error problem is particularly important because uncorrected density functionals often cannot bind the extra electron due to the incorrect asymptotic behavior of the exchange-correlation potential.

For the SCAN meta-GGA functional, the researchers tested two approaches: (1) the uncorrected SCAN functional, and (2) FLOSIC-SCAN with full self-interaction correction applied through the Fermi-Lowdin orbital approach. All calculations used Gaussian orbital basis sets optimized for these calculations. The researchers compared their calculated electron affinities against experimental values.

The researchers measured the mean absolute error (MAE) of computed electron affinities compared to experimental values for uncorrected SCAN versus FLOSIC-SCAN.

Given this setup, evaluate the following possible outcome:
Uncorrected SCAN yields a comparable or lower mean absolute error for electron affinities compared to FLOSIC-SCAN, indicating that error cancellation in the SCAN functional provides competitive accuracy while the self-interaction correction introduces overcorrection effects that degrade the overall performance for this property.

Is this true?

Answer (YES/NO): YES